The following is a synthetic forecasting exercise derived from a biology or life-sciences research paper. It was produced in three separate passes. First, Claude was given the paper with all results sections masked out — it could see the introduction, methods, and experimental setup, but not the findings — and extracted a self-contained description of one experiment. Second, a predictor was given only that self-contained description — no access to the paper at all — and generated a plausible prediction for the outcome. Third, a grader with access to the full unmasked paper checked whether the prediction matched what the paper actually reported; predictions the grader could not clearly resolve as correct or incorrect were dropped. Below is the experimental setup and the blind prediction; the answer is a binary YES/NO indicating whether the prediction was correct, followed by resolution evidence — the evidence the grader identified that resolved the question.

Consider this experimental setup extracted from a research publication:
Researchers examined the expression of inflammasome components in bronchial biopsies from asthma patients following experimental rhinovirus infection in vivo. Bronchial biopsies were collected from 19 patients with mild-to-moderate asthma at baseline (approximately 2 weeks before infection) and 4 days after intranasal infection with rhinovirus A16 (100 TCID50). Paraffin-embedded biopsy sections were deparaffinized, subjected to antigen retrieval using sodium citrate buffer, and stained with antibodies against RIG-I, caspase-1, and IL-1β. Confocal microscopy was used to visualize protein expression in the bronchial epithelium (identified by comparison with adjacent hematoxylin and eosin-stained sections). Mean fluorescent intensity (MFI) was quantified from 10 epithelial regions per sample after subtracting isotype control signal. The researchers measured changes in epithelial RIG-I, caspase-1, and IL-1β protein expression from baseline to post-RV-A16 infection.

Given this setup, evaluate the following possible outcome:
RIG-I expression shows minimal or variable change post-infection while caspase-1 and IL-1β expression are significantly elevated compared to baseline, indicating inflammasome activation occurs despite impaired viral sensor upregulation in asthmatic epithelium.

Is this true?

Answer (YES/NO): NO